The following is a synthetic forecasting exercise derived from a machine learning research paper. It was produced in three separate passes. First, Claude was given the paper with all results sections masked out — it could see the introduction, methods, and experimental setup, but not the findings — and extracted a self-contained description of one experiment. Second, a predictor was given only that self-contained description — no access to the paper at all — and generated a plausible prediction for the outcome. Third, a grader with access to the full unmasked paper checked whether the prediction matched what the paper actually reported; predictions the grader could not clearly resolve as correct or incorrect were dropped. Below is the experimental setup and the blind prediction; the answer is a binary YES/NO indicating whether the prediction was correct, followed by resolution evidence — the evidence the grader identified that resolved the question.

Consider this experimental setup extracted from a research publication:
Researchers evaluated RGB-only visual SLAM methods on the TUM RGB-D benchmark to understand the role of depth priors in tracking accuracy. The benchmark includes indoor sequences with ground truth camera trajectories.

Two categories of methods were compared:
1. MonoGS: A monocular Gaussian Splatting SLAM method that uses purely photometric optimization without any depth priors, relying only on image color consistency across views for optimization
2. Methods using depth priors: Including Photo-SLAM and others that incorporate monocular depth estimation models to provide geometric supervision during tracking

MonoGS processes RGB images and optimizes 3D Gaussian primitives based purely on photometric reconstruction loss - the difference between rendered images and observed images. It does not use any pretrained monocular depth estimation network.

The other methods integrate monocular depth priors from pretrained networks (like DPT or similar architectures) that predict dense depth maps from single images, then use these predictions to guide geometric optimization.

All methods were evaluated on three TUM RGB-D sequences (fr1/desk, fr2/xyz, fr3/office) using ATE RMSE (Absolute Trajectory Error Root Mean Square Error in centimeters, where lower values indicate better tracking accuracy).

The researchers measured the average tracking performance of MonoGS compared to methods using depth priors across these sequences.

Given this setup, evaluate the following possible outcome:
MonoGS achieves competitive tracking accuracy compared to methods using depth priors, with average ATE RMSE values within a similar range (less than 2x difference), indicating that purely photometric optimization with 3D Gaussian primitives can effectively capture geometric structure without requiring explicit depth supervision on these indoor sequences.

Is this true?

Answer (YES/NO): NO